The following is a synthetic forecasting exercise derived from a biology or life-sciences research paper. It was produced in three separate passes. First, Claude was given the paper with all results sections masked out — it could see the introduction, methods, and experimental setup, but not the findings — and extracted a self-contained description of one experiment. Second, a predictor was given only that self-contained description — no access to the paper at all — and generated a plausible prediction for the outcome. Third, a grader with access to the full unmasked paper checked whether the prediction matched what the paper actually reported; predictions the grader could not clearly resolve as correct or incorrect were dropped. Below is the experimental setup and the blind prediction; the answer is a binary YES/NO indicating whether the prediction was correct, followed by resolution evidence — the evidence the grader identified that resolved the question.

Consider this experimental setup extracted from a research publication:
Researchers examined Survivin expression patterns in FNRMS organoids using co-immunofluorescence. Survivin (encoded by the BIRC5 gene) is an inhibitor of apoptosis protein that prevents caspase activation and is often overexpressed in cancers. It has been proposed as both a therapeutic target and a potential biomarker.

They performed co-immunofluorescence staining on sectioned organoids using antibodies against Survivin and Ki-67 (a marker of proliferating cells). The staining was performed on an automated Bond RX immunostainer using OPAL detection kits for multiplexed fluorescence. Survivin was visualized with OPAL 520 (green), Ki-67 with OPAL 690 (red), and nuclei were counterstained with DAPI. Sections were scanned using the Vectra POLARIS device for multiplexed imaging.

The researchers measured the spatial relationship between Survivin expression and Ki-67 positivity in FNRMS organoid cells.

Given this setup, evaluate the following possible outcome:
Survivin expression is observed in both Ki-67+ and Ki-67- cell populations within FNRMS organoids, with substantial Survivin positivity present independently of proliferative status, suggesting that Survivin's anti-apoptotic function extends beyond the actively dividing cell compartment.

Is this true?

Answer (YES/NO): NO